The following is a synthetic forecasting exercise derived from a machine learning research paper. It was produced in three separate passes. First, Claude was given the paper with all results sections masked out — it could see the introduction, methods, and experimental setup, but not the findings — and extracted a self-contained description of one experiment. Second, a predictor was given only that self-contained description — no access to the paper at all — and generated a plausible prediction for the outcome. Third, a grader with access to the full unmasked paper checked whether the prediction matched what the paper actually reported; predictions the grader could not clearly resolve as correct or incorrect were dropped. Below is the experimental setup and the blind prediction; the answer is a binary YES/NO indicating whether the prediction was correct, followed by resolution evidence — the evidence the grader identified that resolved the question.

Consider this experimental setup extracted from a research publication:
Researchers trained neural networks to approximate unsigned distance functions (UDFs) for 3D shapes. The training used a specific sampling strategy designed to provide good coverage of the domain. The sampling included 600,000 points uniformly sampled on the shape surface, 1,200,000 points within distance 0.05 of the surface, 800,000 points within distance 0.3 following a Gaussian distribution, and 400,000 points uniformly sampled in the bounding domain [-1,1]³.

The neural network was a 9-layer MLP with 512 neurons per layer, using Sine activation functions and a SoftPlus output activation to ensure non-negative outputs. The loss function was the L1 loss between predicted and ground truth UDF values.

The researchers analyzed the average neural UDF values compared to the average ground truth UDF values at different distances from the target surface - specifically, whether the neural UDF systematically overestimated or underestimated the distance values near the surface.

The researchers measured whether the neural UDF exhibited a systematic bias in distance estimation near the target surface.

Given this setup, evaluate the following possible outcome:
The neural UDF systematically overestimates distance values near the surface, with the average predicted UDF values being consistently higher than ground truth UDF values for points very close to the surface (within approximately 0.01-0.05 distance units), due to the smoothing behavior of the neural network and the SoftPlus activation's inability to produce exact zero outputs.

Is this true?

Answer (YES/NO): YES